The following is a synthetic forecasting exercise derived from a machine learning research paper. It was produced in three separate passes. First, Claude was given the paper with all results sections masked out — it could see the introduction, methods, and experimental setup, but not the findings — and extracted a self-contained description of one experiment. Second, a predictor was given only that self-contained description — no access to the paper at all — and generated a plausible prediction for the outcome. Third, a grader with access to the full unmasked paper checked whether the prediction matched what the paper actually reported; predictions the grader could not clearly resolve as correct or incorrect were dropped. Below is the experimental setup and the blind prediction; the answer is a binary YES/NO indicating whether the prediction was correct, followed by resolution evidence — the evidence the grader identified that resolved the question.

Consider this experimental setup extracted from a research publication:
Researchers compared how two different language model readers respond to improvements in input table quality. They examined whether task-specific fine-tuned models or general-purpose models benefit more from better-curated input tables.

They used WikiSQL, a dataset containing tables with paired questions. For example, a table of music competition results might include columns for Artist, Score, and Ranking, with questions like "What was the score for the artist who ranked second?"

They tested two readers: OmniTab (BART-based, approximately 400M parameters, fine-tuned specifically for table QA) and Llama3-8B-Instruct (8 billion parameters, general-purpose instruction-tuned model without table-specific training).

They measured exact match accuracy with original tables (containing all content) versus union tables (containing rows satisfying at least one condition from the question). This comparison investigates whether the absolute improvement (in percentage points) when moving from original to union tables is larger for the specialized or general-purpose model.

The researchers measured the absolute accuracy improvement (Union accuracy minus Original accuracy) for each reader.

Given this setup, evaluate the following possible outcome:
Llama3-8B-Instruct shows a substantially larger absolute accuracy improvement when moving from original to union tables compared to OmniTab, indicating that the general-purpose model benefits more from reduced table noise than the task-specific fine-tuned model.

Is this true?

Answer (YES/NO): YES